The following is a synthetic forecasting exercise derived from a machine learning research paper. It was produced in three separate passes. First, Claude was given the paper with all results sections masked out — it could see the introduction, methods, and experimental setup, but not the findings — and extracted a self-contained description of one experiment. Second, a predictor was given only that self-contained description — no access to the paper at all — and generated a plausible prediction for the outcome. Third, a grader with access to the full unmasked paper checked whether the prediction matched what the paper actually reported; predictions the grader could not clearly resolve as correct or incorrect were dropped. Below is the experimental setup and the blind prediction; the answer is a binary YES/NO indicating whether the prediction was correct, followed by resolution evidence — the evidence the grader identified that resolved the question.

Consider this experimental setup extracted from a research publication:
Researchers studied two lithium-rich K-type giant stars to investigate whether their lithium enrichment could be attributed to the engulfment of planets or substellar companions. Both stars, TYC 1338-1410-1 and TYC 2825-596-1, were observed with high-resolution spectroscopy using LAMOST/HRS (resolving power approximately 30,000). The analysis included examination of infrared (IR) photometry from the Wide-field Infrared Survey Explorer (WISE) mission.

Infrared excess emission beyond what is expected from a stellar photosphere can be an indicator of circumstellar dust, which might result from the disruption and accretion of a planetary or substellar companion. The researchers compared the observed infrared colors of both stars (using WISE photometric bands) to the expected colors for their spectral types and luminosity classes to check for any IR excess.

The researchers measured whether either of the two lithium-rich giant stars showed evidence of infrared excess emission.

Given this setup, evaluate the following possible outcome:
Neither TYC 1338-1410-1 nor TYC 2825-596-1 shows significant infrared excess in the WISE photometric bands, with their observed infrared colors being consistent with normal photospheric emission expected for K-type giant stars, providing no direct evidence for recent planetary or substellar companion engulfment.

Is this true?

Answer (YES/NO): YES